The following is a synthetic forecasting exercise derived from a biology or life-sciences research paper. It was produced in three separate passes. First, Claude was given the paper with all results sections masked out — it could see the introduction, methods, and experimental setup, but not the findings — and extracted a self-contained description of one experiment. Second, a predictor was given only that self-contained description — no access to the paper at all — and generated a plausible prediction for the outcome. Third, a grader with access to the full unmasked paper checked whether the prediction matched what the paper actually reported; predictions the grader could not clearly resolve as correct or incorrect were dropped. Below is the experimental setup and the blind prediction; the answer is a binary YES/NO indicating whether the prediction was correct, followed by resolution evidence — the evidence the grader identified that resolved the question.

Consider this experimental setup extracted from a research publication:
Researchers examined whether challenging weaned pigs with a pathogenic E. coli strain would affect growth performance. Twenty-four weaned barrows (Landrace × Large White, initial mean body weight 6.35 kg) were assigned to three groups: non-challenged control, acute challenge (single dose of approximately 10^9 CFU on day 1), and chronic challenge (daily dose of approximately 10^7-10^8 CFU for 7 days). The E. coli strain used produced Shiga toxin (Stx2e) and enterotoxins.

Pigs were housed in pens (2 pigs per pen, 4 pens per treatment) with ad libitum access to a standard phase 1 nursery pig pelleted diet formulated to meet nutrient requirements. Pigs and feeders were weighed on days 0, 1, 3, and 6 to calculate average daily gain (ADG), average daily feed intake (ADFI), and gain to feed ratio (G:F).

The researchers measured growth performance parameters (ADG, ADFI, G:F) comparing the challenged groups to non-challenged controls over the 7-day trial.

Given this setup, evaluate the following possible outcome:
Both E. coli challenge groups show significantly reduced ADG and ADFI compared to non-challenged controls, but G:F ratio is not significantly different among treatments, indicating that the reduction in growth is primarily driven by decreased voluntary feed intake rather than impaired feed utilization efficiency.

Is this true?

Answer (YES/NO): NO